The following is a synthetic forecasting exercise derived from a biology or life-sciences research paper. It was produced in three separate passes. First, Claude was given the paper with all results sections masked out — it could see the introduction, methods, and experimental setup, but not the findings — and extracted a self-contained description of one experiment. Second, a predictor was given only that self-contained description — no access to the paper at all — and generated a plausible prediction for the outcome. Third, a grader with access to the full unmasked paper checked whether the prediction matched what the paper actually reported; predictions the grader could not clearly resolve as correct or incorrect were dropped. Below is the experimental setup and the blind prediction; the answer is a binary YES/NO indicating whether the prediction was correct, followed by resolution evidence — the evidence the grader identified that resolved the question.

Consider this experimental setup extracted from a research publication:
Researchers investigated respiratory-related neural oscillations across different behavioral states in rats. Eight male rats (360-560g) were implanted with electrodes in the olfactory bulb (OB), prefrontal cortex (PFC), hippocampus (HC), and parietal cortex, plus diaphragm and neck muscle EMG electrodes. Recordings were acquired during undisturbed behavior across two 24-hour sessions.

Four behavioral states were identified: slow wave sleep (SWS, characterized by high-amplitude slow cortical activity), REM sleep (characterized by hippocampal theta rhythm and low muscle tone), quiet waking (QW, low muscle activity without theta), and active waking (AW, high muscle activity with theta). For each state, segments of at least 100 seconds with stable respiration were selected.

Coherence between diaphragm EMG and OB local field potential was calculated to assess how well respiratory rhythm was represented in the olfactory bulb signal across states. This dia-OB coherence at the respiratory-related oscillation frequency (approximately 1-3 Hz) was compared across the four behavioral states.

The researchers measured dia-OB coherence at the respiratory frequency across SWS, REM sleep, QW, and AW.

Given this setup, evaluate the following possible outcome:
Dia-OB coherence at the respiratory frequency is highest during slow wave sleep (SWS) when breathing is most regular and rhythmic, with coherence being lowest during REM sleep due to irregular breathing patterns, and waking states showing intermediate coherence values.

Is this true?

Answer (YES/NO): NO